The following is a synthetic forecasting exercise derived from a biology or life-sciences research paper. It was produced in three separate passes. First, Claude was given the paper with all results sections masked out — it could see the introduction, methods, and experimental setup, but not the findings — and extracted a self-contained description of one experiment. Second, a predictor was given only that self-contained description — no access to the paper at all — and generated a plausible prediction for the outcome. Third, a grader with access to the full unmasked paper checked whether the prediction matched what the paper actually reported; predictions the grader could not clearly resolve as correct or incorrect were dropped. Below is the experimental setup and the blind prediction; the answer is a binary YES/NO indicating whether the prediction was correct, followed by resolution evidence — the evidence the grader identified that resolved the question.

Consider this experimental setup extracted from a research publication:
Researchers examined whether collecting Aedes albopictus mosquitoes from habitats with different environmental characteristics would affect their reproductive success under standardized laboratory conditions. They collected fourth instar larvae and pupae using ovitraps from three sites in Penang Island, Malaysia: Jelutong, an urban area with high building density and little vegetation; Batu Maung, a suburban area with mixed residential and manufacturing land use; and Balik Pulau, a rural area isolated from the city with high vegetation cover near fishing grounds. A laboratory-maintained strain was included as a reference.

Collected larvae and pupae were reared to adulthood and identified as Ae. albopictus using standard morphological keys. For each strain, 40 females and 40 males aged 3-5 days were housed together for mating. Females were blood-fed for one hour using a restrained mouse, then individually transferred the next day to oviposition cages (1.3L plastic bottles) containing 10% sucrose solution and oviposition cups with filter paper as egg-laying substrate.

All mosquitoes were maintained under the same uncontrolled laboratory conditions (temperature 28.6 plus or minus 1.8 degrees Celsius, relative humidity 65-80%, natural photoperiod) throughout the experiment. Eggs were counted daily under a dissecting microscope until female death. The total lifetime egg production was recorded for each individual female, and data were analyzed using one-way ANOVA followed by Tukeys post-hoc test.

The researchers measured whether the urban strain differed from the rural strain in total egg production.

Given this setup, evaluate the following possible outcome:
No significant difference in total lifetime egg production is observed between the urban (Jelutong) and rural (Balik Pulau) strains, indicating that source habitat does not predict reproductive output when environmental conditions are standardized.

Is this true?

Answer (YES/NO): NO